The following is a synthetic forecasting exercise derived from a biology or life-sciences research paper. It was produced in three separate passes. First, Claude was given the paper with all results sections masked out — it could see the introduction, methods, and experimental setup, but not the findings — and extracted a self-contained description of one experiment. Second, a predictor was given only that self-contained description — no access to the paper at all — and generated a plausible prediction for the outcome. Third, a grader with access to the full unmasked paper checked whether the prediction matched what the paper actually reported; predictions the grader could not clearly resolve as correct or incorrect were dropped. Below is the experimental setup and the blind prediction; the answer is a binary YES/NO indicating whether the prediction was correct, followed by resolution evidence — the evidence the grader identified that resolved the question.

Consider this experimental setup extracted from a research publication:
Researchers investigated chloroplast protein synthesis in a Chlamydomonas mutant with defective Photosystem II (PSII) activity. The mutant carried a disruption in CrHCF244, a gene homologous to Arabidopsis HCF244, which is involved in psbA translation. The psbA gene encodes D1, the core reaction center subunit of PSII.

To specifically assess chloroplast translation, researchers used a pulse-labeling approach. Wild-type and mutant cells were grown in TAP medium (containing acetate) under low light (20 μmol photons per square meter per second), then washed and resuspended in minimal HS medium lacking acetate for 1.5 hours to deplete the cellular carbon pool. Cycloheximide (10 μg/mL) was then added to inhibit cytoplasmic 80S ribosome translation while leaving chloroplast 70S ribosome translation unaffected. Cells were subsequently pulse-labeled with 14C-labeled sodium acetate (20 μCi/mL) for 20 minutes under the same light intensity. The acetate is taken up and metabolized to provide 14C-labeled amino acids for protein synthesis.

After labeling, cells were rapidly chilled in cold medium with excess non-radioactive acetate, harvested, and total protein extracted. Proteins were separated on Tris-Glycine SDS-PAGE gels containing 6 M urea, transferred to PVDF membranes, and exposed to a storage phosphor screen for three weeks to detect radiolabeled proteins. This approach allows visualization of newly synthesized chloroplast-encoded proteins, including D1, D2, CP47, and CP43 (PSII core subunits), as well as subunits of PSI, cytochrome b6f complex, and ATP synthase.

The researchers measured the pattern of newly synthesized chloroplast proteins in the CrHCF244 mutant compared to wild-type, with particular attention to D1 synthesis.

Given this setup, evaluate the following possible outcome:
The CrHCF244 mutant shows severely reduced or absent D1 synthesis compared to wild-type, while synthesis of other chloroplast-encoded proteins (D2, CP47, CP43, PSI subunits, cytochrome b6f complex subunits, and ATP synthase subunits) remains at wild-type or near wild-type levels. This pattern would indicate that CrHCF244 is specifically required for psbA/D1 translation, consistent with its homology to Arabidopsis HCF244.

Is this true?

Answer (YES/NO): NO